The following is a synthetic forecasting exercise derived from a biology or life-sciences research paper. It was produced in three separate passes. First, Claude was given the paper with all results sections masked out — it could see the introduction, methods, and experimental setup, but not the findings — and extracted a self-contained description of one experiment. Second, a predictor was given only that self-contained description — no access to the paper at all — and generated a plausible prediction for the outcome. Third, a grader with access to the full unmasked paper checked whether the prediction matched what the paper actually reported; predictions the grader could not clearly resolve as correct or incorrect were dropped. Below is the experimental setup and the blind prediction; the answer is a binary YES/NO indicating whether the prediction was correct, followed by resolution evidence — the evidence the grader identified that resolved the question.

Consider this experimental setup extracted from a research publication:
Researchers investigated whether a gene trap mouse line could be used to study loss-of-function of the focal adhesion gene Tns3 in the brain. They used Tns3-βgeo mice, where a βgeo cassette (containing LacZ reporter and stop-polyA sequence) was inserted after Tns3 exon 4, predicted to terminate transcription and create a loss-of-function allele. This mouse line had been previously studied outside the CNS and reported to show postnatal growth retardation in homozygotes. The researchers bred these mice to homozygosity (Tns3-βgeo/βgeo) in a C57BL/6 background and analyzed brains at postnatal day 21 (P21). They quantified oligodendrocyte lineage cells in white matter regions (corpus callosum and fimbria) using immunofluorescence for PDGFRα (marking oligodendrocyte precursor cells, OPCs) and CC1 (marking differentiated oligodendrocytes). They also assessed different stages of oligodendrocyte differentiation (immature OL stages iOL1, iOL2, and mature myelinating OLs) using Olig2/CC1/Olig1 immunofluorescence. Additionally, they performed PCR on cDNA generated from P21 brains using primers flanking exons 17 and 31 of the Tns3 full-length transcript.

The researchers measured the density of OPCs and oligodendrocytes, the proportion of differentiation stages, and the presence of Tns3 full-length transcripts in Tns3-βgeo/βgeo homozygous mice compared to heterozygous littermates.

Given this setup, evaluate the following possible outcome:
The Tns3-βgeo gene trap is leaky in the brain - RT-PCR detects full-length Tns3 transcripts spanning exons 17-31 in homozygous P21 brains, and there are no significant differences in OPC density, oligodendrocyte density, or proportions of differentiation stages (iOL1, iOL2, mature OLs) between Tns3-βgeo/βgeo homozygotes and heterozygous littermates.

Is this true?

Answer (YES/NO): YES